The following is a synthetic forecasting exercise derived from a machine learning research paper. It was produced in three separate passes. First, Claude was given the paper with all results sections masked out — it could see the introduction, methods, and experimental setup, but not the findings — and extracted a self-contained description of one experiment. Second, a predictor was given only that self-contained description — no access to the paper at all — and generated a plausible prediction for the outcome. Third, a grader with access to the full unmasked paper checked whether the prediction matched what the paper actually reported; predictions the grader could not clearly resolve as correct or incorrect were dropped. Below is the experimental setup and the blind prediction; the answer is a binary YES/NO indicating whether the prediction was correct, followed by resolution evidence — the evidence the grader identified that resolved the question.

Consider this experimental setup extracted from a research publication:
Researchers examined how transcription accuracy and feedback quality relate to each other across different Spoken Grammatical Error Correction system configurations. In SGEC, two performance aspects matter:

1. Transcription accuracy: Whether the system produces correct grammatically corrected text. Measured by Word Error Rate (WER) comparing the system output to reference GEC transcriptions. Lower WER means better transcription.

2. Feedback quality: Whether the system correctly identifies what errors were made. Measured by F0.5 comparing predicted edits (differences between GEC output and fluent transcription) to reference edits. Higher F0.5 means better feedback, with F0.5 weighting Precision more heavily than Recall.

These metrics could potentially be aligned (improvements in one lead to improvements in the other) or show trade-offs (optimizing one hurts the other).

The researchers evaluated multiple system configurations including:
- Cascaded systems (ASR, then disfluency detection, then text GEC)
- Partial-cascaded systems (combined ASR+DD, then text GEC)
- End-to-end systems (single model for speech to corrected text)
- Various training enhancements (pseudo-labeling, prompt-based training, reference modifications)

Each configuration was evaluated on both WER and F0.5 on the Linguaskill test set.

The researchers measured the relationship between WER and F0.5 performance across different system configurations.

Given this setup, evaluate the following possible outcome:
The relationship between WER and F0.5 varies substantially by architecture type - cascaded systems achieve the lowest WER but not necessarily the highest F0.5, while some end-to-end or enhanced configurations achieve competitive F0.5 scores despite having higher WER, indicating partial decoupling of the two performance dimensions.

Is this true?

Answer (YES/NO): NO